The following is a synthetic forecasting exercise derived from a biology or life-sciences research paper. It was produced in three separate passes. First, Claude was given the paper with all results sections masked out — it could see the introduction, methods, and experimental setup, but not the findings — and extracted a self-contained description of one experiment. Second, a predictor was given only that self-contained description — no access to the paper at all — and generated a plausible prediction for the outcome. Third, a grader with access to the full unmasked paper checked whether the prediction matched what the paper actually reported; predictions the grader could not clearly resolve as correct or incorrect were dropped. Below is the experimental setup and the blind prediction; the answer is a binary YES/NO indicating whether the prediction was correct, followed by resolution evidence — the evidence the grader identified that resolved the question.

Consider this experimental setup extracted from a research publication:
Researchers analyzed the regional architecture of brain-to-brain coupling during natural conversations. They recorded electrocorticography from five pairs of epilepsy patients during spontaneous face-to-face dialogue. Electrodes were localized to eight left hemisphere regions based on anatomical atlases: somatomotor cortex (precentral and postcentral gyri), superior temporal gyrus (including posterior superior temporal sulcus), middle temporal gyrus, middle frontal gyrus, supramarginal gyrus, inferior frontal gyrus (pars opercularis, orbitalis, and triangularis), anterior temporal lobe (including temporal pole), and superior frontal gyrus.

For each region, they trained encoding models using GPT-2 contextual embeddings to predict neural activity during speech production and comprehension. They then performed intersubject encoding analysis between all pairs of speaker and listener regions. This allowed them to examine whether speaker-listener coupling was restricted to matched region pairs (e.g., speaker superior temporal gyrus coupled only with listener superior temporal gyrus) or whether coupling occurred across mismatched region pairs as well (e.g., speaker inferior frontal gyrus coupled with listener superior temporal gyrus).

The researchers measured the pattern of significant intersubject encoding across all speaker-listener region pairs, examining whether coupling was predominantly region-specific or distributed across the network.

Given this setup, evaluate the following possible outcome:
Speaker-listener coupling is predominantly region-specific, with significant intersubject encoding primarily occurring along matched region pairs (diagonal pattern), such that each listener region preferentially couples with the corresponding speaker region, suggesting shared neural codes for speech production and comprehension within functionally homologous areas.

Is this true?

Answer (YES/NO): NO